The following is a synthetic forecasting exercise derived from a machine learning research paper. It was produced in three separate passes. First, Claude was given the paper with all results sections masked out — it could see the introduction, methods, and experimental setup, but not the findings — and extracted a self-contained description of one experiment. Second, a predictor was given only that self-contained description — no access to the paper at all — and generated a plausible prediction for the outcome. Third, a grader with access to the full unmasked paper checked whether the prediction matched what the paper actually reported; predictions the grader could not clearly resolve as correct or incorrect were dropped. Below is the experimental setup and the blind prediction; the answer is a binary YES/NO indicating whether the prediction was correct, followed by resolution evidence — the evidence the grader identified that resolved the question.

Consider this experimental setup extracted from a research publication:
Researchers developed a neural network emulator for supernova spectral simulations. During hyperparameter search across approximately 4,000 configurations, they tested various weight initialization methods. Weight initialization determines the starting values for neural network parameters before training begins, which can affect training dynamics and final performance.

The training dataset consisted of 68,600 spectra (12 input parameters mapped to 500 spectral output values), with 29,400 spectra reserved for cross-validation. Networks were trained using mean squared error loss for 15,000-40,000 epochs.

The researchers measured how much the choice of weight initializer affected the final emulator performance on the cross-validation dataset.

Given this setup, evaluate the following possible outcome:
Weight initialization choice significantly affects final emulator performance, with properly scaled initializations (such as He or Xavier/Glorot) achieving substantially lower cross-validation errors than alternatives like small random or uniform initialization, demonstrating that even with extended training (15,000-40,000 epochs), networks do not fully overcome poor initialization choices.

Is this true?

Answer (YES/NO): NO